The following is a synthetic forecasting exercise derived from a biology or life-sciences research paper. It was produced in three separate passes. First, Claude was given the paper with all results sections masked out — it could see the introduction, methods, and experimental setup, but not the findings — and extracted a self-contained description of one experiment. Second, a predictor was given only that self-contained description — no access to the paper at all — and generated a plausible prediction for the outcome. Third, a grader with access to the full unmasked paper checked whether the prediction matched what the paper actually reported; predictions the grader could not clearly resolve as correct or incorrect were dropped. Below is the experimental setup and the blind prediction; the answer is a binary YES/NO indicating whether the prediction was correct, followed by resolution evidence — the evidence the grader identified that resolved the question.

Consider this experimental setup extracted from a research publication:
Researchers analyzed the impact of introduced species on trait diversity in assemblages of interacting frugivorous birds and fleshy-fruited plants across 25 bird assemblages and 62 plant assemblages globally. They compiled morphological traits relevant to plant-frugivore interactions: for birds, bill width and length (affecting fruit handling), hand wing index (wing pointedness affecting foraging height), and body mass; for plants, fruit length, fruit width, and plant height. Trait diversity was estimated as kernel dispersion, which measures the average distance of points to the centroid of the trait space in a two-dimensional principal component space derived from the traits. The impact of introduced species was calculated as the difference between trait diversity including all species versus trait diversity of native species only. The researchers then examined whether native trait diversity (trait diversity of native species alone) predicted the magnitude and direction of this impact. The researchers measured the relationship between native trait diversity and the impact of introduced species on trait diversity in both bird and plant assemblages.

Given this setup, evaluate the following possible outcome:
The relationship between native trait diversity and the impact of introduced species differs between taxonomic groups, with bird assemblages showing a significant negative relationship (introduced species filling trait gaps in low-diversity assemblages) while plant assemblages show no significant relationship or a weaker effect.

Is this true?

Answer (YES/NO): NO